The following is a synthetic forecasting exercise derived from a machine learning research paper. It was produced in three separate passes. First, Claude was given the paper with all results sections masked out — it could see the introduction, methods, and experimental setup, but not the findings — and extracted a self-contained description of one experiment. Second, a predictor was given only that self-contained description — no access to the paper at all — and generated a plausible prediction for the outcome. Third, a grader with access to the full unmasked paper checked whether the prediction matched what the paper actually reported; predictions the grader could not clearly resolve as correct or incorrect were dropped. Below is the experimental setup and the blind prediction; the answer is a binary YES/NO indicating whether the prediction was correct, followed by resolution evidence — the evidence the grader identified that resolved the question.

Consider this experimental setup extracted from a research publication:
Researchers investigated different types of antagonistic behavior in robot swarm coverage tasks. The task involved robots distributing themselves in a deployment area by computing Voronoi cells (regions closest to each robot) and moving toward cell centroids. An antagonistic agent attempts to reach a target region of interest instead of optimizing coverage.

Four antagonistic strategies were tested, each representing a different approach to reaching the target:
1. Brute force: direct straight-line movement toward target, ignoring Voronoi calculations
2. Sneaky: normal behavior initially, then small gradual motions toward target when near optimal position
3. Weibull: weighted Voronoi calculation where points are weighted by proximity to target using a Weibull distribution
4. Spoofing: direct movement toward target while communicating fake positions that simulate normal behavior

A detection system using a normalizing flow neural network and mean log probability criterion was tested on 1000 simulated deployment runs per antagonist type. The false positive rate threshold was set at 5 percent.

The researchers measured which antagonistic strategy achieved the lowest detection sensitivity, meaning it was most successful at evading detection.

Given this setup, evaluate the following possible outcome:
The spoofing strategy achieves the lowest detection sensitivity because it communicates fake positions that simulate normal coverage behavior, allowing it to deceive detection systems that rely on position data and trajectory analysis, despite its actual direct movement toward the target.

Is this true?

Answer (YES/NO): NO